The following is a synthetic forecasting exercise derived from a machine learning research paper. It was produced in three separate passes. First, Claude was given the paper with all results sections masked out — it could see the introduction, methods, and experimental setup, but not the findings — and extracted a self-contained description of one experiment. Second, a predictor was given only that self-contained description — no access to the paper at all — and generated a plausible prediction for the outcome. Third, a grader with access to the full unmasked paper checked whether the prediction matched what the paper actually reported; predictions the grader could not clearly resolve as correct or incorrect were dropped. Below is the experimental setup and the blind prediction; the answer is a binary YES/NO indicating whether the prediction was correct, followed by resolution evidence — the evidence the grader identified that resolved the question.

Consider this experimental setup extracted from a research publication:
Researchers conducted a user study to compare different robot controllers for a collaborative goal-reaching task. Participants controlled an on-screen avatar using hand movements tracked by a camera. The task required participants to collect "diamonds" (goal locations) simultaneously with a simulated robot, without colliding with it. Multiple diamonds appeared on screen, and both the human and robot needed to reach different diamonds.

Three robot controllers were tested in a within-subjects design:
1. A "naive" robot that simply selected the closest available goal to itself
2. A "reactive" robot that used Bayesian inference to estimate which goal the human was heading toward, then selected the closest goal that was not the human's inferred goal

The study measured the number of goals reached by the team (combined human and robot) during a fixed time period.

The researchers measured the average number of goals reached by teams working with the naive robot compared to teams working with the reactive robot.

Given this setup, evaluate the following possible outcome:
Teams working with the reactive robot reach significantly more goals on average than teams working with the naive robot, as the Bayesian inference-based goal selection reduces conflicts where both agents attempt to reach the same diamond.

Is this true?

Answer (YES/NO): NO